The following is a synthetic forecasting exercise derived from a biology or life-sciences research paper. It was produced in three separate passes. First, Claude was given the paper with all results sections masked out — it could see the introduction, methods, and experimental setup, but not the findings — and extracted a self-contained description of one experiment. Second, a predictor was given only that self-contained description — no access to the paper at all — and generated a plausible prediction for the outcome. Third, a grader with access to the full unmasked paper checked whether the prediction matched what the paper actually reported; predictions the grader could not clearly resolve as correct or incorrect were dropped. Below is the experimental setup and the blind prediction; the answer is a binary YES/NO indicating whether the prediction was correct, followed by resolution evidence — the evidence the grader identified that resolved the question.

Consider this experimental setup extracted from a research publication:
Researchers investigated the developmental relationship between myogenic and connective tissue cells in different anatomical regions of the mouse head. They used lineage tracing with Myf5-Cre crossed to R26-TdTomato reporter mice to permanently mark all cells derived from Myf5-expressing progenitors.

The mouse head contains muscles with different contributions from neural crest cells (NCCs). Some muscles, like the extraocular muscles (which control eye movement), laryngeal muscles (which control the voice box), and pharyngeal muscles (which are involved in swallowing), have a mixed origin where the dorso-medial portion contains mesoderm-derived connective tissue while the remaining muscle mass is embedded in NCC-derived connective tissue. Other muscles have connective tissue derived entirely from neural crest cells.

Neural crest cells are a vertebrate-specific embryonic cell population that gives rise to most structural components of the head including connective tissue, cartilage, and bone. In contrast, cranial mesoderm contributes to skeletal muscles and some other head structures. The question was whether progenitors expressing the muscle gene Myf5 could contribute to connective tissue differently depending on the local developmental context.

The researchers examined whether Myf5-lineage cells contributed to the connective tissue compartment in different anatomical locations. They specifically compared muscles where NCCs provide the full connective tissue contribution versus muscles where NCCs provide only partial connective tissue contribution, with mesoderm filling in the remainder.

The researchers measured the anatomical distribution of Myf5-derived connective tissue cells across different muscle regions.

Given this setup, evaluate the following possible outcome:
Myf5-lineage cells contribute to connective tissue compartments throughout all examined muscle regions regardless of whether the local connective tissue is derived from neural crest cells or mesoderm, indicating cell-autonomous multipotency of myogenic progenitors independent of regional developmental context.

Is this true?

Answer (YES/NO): NO